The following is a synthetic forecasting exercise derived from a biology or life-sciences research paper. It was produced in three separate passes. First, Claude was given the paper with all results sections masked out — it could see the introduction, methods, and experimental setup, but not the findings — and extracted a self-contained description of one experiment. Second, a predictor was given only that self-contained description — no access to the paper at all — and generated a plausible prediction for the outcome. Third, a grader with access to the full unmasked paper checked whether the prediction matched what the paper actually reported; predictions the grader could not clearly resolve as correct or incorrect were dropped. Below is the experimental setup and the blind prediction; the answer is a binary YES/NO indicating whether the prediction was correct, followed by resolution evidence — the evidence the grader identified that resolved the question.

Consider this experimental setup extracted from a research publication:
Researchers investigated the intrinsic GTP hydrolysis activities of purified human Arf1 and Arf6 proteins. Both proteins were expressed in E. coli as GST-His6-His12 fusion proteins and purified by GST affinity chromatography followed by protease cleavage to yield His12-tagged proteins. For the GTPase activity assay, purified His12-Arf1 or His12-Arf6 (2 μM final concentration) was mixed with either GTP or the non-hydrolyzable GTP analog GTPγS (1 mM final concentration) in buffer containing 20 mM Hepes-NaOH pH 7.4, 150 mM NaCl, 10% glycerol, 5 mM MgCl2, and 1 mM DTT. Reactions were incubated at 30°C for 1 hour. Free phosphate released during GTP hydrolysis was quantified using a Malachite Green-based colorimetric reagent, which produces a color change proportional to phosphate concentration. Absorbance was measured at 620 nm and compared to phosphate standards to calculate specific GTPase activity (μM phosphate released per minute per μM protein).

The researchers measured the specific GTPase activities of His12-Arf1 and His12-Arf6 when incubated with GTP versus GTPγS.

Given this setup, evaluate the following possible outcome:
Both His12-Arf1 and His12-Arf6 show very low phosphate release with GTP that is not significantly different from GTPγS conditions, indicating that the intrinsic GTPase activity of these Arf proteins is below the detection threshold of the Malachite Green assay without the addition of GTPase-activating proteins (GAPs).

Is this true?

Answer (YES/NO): NO